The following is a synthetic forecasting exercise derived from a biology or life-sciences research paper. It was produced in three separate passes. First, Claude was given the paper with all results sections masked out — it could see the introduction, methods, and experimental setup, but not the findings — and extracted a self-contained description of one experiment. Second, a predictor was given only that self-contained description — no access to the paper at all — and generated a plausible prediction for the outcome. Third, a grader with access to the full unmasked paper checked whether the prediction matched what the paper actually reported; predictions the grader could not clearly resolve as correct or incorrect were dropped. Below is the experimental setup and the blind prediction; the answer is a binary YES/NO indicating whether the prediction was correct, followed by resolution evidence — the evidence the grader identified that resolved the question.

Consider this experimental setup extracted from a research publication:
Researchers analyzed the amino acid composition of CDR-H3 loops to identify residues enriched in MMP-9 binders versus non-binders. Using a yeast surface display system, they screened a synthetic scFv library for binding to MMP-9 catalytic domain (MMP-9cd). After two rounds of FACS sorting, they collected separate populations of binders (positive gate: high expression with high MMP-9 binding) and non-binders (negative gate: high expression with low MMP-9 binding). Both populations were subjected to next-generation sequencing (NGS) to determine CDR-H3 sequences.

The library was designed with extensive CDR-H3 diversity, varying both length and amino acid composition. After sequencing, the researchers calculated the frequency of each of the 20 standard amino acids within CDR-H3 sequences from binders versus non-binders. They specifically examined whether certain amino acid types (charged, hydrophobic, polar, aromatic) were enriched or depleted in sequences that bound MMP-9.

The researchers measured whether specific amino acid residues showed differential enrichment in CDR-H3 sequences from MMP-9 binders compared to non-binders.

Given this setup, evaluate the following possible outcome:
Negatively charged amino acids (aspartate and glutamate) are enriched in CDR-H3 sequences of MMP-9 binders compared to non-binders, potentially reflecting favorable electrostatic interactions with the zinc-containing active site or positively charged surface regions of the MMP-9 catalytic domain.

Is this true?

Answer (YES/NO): NO